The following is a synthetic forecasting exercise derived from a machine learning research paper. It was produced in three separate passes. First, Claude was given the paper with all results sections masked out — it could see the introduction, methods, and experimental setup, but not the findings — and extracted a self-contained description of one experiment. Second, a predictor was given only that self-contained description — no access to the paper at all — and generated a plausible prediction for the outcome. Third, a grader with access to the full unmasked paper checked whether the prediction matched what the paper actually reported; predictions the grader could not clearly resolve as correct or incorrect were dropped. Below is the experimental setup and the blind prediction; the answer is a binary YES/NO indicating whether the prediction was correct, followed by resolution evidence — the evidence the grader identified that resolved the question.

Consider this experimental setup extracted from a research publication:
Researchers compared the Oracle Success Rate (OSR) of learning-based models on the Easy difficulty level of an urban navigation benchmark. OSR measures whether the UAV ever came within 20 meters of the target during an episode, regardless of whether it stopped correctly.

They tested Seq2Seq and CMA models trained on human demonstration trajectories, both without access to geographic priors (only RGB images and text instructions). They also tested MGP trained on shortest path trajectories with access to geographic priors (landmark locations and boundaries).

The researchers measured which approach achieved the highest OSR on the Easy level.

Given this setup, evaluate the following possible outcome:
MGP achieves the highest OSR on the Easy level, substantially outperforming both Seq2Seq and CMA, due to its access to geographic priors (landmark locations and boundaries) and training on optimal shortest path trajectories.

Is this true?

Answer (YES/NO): YES